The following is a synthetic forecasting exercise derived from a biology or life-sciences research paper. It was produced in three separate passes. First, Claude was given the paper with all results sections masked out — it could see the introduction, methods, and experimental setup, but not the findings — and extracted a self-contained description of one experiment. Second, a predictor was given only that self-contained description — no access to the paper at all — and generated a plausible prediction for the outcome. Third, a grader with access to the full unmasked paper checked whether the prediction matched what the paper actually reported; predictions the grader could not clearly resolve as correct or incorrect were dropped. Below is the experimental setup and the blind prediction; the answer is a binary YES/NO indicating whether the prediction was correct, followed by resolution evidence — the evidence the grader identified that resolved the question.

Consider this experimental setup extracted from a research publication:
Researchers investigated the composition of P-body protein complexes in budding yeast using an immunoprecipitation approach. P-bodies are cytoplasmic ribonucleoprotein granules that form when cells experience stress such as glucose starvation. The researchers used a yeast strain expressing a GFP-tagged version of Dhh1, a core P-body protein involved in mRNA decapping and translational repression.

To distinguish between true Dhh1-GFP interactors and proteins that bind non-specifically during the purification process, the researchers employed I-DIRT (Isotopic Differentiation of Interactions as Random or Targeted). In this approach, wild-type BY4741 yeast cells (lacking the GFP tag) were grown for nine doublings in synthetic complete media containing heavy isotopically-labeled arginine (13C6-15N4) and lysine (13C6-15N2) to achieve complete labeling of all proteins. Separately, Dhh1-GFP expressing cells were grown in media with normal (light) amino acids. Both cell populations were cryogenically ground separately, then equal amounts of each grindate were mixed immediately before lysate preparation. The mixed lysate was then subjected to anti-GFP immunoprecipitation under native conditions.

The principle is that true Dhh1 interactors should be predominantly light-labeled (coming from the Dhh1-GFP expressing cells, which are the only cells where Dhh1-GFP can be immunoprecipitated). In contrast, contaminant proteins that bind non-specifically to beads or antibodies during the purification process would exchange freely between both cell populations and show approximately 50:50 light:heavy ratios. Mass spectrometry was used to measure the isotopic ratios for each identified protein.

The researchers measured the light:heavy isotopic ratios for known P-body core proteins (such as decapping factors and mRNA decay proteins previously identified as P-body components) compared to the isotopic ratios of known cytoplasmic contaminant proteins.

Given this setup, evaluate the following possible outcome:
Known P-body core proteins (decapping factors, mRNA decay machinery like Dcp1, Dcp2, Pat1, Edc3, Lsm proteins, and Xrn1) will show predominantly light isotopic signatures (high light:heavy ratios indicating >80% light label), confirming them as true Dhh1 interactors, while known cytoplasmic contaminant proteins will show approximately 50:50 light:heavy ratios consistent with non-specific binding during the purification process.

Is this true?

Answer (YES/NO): NO